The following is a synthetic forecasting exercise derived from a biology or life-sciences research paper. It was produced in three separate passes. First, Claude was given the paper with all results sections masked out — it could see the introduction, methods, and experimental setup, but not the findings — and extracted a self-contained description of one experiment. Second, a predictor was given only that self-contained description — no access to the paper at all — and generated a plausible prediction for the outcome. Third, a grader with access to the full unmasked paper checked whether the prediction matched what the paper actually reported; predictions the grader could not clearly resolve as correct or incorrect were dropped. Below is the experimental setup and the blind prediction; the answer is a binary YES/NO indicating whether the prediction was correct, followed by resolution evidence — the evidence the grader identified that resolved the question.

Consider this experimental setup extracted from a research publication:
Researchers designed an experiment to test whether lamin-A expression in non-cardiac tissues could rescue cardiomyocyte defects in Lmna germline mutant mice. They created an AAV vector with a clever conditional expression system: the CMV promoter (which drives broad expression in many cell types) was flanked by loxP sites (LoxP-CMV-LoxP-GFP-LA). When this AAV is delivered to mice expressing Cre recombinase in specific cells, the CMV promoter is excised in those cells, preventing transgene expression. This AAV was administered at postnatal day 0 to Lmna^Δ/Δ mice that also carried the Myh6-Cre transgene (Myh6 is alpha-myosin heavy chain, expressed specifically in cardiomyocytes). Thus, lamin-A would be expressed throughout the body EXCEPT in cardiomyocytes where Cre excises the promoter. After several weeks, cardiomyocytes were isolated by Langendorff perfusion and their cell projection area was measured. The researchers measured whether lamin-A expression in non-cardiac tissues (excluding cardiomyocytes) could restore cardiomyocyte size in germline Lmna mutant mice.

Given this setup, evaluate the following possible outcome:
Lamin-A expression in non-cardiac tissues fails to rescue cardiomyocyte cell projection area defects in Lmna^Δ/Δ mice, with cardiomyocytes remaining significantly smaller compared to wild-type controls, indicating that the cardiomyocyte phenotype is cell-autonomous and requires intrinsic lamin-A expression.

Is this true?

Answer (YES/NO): NO